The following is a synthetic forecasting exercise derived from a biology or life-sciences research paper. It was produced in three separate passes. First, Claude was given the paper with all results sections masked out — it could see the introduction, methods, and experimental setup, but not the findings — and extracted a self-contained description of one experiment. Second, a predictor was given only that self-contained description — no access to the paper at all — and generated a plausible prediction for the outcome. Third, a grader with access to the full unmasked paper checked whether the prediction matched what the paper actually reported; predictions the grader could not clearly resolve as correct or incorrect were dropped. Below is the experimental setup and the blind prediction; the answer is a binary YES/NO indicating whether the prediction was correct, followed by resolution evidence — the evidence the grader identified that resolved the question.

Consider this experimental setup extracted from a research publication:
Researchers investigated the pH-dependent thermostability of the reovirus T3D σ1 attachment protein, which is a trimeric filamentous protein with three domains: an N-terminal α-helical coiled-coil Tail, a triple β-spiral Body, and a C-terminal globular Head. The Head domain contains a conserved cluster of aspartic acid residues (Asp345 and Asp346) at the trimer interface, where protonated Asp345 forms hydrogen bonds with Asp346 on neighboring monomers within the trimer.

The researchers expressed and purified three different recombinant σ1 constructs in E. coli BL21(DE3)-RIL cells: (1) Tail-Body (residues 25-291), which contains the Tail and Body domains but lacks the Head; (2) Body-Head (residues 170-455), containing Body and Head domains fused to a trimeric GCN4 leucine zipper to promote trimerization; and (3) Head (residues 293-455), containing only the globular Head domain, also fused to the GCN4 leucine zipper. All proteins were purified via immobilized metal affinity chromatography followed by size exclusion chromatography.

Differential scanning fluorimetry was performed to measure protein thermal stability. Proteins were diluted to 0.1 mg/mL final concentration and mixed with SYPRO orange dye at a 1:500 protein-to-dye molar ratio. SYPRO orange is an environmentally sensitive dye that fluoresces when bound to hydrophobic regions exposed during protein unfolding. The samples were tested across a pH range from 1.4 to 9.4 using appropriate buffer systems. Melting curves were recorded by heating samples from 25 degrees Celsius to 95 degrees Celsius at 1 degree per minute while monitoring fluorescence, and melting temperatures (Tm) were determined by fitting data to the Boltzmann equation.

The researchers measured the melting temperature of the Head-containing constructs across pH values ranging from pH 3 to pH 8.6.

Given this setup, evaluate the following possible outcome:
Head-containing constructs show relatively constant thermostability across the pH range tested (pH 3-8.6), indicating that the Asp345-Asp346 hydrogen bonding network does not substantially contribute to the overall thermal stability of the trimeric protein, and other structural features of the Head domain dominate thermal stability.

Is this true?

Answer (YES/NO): NO